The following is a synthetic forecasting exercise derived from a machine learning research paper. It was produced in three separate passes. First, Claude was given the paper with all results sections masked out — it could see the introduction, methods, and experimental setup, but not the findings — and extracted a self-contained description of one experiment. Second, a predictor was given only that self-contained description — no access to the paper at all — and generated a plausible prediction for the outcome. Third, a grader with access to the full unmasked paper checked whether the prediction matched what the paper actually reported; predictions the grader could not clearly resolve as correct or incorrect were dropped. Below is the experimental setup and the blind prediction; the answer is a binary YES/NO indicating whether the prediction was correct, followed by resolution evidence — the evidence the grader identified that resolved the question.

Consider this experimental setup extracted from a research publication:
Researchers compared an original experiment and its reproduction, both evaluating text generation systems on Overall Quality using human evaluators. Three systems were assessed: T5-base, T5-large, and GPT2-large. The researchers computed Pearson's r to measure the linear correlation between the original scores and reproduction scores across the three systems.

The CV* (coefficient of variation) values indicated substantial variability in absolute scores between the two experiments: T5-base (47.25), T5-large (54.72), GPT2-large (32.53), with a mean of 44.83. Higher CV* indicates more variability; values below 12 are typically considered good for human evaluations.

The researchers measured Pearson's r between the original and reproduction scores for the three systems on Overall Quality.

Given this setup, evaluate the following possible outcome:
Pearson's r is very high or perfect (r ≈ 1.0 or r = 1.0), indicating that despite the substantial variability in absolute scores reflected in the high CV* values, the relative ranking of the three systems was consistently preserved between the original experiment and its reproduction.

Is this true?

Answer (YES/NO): NO